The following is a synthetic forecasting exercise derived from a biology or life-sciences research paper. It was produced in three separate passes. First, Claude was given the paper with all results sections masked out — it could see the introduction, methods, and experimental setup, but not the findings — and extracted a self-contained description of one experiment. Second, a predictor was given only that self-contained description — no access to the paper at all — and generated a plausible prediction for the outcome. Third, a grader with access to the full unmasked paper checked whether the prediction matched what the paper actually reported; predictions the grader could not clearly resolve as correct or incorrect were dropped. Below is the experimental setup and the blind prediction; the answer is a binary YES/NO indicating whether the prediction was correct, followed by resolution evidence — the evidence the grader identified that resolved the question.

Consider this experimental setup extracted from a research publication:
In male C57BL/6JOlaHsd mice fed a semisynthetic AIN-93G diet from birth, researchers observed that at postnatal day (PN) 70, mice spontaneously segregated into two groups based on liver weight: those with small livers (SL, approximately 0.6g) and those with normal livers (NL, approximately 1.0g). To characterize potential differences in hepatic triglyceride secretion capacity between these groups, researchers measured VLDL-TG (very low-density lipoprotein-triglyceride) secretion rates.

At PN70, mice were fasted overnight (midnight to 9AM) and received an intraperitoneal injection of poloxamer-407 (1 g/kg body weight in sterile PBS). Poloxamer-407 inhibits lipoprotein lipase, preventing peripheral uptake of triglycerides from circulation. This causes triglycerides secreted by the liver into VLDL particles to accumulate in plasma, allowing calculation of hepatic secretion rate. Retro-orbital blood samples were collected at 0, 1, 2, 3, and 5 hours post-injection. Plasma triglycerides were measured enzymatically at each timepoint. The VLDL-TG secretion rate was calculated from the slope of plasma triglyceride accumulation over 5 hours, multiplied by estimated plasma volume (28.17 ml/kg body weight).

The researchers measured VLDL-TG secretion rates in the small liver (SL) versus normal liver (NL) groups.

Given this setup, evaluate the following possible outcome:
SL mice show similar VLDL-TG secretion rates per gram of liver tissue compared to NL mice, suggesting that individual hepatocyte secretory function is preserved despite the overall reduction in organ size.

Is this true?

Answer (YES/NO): NO